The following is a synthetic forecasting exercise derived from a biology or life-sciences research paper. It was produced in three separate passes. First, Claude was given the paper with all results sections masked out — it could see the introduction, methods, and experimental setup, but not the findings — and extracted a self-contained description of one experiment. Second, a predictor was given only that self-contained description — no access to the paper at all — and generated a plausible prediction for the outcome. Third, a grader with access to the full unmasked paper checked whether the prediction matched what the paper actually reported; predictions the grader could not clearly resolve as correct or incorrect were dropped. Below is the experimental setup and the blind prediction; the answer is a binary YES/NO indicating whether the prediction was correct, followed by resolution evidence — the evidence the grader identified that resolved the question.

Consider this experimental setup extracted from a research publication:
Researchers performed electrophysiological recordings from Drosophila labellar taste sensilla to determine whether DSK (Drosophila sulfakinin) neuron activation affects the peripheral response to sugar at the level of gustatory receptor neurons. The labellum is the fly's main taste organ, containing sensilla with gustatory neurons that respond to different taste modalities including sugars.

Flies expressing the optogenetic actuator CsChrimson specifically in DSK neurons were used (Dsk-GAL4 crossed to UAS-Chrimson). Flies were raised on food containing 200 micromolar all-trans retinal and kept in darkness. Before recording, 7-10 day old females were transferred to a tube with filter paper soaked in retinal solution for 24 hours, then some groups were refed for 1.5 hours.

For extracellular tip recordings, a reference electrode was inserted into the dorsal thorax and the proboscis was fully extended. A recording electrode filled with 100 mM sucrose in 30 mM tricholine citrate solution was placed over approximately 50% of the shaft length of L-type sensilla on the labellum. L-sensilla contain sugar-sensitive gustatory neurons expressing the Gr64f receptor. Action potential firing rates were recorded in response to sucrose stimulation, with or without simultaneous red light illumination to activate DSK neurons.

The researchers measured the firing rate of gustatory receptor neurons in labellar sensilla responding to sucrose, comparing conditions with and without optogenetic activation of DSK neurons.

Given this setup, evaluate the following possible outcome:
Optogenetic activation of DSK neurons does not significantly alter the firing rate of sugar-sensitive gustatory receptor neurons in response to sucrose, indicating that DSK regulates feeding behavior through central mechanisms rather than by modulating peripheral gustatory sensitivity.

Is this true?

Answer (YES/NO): NO